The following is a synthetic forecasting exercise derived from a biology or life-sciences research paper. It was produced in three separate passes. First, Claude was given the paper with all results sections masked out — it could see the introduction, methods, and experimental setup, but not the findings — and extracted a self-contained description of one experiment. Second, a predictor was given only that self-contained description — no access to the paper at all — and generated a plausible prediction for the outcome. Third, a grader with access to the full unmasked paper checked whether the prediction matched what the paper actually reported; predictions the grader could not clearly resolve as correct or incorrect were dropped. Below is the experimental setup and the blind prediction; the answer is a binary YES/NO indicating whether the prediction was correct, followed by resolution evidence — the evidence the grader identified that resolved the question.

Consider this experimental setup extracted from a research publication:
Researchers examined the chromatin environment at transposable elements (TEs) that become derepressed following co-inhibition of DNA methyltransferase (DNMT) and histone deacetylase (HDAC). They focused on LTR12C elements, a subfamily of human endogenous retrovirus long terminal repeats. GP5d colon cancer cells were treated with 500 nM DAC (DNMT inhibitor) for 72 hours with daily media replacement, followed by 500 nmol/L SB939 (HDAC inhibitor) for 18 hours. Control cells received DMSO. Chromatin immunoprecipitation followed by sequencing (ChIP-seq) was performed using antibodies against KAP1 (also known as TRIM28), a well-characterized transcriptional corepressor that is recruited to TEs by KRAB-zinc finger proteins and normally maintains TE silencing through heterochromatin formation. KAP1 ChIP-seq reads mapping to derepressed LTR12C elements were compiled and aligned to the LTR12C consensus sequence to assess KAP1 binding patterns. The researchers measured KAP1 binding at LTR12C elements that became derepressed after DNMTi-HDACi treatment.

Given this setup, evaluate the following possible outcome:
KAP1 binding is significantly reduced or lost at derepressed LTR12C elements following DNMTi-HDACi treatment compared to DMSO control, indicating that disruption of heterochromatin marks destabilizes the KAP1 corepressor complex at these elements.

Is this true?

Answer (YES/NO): NO